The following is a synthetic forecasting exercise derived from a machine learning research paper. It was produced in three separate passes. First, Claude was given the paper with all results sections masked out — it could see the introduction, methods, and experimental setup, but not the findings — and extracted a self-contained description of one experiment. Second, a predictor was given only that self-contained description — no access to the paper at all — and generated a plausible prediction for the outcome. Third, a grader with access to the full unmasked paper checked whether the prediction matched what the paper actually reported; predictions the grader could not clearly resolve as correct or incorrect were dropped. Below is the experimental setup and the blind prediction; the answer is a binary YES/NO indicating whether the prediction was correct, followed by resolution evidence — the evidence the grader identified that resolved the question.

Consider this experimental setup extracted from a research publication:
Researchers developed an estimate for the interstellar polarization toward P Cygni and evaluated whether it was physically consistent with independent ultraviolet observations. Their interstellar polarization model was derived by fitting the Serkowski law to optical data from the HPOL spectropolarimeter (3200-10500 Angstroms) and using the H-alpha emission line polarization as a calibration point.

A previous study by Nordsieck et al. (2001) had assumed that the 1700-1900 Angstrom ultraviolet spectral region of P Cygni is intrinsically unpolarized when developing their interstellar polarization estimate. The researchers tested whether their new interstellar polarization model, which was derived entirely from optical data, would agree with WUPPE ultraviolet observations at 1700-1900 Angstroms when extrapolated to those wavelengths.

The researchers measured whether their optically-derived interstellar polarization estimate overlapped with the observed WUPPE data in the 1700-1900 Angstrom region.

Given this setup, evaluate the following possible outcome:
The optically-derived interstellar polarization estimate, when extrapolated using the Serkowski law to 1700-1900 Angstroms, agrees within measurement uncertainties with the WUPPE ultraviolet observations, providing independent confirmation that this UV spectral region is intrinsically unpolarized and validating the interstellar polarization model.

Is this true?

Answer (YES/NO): YES